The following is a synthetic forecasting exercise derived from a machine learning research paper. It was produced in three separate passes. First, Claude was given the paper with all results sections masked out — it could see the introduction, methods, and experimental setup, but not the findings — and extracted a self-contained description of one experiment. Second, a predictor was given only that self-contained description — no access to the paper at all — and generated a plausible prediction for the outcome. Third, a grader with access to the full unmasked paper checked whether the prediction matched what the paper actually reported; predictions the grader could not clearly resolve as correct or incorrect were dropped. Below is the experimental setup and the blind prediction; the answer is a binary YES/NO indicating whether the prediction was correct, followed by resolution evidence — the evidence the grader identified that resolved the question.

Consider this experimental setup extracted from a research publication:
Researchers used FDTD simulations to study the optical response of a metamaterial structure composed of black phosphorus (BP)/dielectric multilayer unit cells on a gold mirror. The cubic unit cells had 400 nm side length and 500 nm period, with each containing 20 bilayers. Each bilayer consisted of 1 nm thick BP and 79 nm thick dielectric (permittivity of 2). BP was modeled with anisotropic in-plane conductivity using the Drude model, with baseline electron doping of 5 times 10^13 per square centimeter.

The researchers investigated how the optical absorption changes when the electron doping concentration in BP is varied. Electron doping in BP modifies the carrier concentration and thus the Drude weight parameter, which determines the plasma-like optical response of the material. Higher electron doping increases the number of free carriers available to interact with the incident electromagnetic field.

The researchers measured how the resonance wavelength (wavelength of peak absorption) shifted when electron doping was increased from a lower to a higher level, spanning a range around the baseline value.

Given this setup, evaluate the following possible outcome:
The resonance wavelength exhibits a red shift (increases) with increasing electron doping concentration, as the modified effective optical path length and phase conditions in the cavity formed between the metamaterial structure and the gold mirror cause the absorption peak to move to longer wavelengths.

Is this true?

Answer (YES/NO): NO